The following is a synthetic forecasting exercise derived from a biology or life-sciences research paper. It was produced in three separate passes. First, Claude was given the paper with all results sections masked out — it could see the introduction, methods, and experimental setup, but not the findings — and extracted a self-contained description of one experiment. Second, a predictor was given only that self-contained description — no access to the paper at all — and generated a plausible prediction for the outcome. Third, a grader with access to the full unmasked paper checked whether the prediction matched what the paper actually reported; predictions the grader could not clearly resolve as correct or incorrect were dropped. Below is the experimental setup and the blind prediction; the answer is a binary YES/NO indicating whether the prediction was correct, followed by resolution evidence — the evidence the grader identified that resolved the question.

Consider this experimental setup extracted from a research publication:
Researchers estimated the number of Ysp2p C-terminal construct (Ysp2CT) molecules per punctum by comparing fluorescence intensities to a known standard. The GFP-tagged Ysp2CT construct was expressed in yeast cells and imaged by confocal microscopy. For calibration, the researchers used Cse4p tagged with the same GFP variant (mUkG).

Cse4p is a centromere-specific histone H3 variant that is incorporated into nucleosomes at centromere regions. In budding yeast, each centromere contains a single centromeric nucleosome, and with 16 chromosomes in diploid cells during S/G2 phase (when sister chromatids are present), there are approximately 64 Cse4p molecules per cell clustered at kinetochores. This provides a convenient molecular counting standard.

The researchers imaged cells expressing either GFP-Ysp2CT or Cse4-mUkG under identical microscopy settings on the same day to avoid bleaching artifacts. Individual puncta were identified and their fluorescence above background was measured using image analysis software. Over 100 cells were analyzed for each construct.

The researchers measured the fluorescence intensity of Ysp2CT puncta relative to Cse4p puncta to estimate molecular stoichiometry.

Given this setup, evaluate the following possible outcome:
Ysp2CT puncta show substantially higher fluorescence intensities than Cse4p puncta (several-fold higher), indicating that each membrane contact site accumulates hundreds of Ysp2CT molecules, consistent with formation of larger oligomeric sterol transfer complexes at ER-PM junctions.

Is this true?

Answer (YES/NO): NO